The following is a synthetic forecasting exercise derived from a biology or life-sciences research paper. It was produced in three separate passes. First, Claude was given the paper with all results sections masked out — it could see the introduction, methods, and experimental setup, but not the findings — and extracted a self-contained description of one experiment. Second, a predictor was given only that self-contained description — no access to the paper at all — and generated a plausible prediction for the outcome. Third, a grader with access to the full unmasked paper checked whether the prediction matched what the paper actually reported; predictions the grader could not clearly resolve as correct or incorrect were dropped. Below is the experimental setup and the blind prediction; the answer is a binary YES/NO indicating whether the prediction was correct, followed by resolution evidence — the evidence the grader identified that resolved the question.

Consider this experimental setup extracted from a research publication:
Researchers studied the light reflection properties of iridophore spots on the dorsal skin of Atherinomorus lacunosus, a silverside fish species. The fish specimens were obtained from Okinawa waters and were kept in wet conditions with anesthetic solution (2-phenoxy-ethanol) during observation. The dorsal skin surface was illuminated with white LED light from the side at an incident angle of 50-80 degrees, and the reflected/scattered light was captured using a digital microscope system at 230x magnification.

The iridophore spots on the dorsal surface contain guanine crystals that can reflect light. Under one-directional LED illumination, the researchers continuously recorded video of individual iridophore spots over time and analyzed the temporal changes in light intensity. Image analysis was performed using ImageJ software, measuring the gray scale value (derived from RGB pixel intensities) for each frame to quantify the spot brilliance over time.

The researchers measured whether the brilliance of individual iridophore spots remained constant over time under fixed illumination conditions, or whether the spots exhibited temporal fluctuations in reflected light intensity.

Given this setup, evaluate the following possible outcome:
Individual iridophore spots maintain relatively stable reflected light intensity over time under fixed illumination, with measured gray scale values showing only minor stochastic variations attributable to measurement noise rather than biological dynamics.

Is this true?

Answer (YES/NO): NO